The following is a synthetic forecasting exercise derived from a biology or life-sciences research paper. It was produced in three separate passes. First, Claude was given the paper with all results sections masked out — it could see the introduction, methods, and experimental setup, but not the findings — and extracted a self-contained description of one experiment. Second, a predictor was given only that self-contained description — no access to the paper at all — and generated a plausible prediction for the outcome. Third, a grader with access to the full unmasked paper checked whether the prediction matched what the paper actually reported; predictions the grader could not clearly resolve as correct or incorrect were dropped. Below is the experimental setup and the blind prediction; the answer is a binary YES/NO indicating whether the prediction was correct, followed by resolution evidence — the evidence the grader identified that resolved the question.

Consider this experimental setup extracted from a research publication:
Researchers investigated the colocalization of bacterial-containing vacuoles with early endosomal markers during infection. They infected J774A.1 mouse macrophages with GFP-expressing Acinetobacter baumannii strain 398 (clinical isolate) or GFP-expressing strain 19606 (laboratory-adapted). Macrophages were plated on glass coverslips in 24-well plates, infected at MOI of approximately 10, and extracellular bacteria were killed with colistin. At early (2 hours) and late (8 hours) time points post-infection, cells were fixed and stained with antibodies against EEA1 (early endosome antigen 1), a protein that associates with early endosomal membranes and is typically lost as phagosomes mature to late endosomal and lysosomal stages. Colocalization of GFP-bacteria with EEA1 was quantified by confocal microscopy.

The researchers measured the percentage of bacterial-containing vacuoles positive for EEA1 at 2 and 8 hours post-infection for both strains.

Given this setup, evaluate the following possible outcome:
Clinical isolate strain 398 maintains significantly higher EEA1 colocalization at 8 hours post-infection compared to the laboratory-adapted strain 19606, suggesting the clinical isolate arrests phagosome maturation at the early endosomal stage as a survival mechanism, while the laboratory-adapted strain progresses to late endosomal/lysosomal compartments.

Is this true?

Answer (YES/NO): NO